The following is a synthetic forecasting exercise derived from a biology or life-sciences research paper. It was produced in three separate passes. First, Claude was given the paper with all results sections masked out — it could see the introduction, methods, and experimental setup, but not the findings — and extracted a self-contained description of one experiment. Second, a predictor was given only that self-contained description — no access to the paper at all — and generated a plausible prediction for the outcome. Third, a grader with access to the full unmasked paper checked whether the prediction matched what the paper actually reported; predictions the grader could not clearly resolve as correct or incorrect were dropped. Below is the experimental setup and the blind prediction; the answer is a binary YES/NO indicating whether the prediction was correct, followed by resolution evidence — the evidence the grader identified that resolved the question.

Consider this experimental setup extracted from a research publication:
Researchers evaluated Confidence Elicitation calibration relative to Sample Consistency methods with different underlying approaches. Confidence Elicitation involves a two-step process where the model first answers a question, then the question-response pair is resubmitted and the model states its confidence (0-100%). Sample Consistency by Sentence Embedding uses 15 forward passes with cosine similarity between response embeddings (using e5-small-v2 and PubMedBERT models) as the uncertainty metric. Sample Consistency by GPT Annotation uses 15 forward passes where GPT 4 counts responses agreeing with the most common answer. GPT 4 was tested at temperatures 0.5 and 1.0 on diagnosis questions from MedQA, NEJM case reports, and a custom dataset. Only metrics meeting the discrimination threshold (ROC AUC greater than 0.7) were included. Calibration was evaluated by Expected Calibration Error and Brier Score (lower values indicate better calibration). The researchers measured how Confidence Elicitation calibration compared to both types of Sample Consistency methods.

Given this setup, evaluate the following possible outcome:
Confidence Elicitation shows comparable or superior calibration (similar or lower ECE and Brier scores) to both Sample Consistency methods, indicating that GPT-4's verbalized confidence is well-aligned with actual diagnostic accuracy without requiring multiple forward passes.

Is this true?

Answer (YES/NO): NO